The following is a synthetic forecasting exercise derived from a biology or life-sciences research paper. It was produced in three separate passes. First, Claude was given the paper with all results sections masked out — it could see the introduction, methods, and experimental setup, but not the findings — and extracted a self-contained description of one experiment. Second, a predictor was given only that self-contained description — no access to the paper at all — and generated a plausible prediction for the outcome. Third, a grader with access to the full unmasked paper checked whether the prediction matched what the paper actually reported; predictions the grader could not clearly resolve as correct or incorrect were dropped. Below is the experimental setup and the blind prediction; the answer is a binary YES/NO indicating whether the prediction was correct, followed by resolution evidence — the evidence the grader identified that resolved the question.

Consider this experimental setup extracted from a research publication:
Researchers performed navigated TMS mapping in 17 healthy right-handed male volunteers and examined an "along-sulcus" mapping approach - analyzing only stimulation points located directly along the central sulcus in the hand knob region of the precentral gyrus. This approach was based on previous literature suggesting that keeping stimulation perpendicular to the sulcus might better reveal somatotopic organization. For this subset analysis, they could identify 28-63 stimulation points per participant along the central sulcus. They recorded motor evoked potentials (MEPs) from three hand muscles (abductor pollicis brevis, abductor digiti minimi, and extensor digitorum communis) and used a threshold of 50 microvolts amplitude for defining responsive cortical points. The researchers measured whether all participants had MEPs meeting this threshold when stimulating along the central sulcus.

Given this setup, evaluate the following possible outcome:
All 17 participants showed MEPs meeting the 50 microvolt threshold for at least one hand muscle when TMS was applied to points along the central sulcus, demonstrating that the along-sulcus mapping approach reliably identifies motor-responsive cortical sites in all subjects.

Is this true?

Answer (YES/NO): NO